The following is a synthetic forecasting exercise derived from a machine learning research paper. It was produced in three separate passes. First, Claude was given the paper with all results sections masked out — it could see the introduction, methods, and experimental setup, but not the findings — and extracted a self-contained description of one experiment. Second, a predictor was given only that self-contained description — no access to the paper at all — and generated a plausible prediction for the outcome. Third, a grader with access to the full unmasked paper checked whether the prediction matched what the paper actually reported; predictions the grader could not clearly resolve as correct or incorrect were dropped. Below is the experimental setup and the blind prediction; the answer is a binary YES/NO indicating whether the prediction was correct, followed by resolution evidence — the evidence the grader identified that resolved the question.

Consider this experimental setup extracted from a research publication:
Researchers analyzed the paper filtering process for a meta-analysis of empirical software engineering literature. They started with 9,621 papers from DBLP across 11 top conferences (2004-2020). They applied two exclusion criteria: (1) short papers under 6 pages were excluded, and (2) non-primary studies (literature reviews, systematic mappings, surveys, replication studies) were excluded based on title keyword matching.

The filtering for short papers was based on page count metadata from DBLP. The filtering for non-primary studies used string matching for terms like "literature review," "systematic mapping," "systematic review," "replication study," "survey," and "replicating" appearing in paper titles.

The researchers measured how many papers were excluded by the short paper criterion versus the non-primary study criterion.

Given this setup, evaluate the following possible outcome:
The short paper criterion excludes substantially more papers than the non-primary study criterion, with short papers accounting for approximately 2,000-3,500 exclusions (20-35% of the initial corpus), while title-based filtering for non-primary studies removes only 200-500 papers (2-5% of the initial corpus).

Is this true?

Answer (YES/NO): NO